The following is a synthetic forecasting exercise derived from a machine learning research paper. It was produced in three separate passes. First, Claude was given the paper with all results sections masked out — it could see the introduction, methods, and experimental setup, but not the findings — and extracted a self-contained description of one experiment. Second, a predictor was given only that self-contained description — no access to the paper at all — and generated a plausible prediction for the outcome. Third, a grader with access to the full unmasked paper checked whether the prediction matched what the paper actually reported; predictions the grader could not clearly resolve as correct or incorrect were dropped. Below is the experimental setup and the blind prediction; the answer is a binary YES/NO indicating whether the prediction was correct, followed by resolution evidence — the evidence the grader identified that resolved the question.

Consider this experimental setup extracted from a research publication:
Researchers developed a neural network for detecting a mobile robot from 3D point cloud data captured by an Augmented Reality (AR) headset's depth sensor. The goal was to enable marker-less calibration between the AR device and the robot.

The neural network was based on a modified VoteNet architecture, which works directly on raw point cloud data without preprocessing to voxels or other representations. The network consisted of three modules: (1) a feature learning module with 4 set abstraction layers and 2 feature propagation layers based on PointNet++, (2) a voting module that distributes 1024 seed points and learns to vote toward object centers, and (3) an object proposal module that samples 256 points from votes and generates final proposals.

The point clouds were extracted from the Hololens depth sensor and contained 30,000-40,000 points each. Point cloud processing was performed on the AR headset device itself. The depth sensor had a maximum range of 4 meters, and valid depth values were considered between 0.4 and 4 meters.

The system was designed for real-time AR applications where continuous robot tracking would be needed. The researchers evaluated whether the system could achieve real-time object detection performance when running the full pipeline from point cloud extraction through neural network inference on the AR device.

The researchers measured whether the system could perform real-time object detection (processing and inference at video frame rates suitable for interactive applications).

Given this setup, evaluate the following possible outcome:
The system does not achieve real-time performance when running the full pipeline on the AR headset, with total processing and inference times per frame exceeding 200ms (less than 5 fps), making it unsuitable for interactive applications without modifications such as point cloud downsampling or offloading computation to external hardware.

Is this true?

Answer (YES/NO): YES